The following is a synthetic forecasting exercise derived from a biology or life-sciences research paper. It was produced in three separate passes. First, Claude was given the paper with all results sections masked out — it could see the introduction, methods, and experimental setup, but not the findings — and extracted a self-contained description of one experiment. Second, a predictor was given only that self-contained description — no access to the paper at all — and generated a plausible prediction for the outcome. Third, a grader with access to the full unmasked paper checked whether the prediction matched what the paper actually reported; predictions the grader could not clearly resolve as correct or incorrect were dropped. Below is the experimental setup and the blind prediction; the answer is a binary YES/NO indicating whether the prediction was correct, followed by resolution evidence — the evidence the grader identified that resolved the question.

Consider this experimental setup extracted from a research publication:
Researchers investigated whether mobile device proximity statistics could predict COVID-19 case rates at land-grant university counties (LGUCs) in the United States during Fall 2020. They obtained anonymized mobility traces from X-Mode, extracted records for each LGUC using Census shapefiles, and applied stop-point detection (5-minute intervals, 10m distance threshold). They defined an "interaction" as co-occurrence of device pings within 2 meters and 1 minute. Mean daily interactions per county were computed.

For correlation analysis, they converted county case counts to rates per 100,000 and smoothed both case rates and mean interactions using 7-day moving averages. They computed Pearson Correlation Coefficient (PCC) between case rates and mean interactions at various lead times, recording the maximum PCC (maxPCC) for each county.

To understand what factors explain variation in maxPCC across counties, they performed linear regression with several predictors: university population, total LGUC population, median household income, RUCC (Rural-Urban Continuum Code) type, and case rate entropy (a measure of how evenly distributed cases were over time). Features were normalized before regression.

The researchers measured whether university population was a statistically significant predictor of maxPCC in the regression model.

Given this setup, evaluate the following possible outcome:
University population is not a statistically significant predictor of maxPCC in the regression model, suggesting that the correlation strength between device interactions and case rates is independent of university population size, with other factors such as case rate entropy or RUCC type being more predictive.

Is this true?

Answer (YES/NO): NO